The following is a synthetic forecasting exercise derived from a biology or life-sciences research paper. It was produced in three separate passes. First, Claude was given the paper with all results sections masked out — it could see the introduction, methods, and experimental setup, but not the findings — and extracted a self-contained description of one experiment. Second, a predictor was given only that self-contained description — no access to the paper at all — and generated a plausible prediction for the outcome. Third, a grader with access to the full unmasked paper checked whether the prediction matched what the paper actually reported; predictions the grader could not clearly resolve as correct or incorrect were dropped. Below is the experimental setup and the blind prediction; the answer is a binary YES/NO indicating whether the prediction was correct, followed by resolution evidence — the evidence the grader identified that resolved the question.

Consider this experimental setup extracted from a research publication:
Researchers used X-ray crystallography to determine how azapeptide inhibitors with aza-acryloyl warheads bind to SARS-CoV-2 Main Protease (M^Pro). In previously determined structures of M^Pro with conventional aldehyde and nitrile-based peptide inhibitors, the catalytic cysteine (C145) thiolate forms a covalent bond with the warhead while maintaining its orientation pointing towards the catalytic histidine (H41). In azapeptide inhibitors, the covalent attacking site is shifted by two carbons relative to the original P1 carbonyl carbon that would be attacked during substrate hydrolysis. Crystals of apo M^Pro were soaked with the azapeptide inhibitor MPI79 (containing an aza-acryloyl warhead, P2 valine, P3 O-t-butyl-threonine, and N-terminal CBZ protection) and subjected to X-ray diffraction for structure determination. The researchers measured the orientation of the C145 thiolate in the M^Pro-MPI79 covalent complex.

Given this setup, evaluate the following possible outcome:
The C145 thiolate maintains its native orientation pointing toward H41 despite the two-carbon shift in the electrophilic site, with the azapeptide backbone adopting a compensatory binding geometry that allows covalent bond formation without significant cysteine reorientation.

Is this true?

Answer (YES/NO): NO